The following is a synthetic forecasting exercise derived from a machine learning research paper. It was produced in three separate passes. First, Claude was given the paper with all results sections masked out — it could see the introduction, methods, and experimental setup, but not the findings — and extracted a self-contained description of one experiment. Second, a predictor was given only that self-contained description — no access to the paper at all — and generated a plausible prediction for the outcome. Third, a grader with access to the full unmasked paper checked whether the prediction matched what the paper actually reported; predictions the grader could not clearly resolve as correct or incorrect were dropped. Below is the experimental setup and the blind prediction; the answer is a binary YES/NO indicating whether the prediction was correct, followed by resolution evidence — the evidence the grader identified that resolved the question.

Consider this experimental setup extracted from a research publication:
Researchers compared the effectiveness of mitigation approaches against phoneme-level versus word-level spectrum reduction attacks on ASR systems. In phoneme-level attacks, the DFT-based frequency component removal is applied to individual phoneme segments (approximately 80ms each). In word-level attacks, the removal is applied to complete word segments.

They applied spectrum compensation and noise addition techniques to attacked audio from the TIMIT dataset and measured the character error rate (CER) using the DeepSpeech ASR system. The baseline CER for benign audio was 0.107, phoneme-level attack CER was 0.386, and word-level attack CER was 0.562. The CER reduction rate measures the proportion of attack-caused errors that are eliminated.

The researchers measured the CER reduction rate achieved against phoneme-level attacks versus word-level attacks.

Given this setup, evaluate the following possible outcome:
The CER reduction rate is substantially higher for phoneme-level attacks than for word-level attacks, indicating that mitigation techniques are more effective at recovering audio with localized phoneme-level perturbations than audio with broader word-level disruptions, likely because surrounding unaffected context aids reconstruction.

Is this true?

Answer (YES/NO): YES